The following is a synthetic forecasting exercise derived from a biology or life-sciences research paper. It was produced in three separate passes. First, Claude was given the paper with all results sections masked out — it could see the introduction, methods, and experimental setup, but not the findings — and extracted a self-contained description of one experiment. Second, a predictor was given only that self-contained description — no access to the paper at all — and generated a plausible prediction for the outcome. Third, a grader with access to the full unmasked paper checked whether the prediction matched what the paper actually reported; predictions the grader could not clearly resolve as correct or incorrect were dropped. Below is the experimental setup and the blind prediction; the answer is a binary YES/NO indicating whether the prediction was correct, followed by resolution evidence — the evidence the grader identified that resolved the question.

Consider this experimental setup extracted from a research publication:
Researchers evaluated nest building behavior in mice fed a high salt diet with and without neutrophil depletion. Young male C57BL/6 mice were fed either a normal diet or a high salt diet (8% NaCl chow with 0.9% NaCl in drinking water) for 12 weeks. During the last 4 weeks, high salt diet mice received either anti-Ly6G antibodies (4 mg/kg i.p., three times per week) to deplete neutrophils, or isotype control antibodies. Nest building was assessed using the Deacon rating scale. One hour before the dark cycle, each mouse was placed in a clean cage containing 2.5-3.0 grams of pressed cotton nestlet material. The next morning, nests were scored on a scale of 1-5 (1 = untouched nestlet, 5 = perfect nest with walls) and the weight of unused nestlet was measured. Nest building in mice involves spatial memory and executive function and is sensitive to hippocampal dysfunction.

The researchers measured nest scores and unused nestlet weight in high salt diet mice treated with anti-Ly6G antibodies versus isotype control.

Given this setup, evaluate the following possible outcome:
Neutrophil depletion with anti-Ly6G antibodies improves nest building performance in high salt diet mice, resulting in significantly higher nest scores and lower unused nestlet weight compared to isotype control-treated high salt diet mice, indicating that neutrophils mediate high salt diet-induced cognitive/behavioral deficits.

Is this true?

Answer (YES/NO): NO